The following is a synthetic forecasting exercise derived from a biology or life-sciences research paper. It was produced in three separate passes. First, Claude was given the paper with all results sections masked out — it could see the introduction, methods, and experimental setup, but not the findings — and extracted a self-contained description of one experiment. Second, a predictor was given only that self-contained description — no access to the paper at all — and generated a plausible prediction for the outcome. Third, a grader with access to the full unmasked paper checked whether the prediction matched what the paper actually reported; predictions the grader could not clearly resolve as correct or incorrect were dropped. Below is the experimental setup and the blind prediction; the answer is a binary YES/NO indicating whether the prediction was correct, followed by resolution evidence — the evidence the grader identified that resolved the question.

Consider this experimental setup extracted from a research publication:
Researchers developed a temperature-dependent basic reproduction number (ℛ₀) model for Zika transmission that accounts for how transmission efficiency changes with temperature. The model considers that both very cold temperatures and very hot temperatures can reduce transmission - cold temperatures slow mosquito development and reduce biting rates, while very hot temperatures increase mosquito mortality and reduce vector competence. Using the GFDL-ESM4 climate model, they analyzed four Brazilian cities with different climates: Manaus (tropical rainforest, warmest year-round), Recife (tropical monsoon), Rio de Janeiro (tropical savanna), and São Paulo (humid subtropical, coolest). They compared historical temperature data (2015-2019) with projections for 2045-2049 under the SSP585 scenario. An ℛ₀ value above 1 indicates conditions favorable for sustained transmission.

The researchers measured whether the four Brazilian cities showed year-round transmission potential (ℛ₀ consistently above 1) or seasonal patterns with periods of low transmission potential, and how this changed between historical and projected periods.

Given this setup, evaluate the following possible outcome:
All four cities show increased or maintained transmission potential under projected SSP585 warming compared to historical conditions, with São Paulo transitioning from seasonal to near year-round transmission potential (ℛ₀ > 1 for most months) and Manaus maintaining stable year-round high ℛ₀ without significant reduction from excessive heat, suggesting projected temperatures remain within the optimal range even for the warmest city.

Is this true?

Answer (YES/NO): NO